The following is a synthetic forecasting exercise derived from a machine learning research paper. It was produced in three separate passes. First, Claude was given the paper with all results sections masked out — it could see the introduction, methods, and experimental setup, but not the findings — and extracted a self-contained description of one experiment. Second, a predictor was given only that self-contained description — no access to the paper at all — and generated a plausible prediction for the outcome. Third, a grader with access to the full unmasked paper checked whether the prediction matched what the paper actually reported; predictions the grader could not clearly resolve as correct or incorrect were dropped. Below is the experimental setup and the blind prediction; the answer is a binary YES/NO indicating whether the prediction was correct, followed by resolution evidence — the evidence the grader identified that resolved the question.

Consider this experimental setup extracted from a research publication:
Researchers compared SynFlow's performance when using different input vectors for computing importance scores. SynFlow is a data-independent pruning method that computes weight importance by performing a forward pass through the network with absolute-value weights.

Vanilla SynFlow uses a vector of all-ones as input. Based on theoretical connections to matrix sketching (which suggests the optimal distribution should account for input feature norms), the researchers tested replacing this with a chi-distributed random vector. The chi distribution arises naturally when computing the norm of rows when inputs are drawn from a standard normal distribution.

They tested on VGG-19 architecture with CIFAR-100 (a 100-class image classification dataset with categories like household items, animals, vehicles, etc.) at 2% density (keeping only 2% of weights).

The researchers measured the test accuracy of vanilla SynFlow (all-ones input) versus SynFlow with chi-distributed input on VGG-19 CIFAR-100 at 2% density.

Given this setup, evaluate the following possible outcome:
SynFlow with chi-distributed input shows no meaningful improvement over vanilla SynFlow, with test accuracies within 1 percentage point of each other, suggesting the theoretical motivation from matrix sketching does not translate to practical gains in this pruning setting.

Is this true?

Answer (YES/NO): YES